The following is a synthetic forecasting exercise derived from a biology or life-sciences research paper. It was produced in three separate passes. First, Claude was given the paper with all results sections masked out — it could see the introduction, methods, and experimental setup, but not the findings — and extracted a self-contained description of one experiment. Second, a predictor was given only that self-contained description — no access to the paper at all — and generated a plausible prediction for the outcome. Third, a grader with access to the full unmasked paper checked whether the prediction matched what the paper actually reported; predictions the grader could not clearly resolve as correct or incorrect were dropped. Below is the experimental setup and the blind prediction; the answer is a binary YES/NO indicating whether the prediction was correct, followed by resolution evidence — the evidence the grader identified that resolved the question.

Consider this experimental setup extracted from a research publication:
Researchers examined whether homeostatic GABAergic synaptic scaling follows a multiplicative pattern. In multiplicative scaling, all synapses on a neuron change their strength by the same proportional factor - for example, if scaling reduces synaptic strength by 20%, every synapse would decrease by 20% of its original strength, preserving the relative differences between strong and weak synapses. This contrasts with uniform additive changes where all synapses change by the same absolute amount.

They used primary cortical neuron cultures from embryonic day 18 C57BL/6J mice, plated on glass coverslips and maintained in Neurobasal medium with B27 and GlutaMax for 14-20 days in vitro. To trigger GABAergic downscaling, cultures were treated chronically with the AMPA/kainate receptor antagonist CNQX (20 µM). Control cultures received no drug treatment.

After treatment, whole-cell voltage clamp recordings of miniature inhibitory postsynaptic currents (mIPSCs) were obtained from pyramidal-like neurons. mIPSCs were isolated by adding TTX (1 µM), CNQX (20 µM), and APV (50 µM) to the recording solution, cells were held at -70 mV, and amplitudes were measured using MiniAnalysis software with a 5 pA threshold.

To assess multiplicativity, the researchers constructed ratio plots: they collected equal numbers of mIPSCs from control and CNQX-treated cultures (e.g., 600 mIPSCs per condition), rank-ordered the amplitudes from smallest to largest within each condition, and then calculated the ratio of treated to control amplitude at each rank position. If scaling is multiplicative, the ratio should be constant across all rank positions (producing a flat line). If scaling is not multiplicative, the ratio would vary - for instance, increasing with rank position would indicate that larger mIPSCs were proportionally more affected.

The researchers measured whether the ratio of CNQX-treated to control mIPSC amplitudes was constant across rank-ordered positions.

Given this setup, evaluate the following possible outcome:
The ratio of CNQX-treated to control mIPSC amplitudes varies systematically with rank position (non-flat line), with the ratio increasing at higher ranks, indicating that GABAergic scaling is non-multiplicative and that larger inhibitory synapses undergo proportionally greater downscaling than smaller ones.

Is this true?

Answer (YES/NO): NO